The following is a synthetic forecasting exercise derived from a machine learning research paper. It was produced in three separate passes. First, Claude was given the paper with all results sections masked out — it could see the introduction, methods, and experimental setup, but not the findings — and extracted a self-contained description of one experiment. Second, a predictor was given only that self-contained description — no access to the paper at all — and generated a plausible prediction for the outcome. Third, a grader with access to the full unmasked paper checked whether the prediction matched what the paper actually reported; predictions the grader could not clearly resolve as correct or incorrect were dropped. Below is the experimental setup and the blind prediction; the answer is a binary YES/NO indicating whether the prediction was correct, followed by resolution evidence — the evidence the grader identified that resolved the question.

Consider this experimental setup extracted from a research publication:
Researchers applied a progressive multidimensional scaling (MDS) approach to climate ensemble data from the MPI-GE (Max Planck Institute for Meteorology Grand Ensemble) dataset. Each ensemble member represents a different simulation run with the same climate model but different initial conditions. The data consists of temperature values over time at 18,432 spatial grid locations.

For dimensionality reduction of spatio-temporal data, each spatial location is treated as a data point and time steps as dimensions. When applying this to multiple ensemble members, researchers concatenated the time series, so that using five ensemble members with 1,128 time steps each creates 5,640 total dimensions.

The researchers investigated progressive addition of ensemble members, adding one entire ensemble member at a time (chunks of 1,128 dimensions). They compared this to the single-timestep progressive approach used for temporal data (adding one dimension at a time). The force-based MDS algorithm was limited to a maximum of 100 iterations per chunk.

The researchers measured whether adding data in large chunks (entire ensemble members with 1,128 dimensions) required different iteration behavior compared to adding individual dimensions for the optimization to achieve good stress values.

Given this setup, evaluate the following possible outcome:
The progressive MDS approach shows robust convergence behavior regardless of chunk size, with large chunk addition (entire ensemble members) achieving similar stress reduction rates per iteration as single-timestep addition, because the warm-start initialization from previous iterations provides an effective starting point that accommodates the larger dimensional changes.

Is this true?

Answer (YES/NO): NO